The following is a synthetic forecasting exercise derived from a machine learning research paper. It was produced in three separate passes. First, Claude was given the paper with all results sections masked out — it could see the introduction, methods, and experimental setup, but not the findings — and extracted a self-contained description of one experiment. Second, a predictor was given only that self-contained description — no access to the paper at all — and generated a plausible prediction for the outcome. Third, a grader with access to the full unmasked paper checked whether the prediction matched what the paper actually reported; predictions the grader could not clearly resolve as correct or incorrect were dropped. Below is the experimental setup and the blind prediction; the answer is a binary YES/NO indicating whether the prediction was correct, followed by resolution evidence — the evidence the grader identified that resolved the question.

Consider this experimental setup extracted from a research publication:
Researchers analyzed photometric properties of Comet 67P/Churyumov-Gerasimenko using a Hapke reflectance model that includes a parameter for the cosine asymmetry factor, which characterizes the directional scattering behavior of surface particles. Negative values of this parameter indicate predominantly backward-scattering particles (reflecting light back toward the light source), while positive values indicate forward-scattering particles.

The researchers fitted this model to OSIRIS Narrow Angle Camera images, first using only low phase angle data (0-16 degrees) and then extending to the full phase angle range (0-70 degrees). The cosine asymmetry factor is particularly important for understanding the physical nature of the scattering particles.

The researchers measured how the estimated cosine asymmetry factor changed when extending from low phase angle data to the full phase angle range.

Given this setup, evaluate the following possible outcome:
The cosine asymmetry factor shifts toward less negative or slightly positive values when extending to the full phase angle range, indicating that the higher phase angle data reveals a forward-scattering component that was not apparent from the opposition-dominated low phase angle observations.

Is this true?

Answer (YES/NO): YES